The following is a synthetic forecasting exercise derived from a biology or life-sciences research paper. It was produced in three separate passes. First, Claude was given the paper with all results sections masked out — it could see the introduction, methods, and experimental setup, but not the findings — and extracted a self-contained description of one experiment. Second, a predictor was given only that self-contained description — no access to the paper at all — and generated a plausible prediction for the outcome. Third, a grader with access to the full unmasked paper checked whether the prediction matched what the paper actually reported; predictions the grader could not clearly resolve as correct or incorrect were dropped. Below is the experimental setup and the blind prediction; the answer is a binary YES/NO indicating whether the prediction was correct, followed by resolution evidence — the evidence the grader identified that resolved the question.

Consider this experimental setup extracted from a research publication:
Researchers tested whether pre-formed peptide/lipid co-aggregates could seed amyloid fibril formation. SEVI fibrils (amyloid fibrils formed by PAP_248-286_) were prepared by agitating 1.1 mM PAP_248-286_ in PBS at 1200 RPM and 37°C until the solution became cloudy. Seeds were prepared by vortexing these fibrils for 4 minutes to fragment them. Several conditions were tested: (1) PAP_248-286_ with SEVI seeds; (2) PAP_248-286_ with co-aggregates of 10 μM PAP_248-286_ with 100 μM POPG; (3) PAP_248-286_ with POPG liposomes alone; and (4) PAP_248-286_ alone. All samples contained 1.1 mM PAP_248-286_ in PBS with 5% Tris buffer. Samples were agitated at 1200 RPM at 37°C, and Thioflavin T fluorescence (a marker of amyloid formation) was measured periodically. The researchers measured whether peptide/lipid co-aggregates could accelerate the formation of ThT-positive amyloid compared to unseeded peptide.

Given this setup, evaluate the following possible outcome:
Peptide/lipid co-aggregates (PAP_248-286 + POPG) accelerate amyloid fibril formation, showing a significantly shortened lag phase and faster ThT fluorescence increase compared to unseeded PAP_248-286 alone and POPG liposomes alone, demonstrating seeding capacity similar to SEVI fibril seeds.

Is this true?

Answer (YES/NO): NO